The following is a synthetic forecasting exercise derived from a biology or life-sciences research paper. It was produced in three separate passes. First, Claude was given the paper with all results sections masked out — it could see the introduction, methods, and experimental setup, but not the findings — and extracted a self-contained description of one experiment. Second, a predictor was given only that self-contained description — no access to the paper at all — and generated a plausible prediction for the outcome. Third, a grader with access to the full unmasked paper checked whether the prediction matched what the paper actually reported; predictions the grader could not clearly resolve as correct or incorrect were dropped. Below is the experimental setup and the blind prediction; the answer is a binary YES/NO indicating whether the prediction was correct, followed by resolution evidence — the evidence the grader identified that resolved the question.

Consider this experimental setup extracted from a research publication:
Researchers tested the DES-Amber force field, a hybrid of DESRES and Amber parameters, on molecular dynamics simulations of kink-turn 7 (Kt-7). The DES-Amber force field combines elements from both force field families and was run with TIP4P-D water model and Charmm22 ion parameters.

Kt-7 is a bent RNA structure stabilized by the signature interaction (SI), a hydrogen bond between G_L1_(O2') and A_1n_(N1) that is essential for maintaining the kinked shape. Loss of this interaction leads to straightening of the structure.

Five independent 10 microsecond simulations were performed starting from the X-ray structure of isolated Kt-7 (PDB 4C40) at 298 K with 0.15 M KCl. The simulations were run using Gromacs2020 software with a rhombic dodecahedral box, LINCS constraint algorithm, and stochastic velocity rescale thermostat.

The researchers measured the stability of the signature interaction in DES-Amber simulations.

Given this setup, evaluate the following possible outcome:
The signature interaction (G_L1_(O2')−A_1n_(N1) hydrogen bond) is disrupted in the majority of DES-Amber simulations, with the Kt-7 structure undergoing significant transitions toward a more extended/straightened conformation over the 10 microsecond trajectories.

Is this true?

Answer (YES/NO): NO